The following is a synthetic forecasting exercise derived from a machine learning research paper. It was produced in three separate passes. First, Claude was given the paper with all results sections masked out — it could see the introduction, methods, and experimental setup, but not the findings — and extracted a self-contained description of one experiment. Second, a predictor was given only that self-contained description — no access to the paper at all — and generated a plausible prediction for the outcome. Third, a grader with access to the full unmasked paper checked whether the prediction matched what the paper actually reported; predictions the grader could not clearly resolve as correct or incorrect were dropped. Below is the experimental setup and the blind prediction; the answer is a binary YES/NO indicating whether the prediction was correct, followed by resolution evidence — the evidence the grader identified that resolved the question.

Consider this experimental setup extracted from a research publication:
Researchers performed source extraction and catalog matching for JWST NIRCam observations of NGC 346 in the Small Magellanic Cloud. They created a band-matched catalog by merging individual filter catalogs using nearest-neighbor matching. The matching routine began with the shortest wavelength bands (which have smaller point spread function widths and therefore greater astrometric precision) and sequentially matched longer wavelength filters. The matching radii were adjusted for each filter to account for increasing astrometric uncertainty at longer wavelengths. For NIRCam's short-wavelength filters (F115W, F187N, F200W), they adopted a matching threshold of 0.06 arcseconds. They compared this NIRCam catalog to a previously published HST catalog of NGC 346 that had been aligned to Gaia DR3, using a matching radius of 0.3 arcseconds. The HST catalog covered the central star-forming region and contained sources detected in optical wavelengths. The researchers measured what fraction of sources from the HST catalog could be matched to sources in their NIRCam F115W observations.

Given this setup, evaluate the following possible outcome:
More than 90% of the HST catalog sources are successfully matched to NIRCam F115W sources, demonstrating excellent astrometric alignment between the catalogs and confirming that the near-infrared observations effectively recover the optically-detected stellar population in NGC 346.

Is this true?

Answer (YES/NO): NO